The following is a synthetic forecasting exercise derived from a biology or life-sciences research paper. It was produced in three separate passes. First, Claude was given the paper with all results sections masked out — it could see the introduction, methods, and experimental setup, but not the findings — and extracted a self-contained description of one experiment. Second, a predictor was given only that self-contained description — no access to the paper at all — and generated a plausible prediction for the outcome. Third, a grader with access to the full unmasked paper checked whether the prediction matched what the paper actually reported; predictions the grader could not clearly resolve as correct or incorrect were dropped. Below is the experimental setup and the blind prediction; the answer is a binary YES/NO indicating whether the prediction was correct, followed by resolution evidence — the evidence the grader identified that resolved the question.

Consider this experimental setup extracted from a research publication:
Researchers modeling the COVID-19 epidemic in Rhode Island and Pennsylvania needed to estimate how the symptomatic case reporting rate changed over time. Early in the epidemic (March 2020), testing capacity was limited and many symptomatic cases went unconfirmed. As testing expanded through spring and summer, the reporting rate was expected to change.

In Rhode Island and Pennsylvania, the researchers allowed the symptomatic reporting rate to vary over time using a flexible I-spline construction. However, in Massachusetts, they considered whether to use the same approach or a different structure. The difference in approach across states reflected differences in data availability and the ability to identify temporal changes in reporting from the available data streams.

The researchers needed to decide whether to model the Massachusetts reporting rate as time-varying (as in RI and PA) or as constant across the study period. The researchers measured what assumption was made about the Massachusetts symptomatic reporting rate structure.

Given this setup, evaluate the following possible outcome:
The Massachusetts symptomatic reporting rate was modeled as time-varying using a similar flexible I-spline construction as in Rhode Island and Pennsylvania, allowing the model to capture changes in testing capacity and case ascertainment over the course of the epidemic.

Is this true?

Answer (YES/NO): NO